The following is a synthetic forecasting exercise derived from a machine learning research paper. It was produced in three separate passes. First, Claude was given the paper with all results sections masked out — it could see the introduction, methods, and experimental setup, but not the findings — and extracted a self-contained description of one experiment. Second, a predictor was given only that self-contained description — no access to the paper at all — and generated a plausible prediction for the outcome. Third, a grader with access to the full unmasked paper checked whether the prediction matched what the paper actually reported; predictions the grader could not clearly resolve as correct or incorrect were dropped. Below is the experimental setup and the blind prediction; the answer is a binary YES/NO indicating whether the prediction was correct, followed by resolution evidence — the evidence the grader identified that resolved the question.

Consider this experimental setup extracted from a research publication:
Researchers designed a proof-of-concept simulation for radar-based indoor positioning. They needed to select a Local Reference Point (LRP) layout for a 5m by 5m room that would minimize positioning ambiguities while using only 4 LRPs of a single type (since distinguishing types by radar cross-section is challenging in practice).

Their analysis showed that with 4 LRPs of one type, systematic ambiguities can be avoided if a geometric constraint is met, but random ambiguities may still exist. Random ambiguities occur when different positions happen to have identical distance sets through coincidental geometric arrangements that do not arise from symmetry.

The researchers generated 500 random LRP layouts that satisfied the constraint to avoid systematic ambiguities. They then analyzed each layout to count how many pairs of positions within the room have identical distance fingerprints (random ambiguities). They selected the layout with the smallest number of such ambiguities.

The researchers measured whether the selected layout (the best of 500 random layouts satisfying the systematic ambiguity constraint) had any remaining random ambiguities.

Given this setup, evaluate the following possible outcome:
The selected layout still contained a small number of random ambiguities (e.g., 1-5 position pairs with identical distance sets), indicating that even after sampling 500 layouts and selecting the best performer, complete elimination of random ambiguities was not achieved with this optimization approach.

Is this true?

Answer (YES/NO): YES